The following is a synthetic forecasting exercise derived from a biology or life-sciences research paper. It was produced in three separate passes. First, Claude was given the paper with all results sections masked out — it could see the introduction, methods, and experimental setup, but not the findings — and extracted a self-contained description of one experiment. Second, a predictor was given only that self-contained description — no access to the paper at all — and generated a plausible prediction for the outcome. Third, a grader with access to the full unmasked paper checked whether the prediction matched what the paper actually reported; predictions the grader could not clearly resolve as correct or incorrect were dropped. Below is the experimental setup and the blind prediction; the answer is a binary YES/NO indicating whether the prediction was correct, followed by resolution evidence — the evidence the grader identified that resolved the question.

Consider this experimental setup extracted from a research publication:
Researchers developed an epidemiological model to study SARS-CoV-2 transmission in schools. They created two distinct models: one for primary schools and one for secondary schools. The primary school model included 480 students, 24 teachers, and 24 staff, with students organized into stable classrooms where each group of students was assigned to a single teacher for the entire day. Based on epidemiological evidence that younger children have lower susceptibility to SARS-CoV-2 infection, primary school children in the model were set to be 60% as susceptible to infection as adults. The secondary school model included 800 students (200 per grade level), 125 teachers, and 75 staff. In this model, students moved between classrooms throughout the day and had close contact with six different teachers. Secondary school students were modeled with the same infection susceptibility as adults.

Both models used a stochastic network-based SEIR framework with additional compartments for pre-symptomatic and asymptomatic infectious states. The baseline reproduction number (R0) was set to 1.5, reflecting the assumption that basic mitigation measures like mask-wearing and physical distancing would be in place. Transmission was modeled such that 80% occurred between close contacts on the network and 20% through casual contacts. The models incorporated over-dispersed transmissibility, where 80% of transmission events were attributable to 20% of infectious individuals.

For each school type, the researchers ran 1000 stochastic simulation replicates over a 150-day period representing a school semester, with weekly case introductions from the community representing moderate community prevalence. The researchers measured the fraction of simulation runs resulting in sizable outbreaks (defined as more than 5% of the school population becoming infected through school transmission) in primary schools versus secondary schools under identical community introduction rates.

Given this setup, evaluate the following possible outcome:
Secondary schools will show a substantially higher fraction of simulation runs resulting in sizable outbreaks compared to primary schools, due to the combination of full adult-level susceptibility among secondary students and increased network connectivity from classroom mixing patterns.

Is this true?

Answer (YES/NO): YES